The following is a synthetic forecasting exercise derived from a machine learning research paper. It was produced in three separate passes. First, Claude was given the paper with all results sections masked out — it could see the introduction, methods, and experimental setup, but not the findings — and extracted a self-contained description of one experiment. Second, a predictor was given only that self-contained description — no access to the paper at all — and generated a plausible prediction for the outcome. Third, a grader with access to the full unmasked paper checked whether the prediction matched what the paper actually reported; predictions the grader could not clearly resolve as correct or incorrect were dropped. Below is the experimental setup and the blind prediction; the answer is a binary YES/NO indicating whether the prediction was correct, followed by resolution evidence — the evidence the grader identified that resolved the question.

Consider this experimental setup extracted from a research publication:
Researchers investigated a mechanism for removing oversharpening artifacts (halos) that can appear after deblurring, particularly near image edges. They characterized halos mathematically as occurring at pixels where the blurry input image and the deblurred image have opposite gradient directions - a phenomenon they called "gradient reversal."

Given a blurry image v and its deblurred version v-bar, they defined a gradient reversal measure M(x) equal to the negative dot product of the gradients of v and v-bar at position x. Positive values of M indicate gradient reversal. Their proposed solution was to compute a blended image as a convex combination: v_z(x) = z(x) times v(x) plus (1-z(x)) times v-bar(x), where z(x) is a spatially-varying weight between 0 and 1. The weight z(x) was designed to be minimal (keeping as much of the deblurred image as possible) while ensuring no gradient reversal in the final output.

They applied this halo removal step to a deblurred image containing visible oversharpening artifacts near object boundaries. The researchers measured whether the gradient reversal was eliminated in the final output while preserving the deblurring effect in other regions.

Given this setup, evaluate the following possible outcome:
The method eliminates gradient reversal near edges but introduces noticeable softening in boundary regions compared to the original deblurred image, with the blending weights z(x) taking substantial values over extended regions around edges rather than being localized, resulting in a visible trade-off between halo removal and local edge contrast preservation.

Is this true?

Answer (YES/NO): NO